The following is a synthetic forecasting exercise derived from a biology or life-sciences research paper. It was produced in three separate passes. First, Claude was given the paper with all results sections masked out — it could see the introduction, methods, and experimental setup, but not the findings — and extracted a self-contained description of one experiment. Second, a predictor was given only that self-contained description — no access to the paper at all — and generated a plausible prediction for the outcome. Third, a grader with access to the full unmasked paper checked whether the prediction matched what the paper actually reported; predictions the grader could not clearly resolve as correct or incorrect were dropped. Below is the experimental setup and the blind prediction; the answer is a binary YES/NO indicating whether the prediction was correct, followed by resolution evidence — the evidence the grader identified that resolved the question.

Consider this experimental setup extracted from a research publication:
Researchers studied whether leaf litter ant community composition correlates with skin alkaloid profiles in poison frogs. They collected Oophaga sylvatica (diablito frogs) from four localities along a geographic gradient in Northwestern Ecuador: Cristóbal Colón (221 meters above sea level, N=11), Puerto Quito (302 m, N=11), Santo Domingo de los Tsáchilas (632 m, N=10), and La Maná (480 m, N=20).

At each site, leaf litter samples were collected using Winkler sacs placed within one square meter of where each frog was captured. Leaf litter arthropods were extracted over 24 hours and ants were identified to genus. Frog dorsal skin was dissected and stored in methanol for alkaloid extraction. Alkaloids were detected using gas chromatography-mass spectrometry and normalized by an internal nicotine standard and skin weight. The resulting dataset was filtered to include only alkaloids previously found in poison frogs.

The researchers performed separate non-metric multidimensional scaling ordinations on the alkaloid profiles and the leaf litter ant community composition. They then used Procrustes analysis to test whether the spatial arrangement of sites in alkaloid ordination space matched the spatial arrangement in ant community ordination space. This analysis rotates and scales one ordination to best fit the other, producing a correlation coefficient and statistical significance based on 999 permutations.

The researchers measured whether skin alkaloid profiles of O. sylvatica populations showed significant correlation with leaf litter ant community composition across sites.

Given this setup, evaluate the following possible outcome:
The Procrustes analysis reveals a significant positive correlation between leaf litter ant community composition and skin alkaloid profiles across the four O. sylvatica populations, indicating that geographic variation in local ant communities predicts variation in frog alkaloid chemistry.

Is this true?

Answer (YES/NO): YES